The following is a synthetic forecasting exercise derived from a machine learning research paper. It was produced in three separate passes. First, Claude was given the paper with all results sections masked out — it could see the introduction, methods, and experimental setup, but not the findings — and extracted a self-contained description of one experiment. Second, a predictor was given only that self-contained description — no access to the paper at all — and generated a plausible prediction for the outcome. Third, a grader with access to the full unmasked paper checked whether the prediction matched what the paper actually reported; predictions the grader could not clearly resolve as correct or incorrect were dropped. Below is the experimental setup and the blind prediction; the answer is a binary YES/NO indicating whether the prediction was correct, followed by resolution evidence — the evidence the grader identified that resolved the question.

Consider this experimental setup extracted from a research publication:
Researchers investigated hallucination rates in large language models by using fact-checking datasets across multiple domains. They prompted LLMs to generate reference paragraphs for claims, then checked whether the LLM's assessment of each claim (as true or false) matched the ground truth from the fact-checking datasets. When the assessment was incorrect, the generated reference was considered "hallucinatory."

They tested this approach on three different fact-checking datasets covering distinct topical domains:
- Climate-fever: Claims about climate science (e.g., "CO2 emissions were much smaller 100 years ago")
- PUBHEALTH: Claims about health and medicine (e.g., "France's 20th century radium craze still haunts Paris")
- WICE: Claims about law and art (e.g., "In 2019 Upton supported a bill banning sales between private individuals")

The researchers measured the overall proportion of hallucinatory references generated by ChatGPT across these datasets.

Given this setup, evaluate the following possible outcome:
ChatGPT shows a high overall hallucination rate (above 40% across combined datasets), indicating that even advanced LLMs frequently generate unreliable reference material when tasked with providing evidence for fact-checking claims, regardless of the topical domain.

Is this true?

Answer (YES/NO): NO